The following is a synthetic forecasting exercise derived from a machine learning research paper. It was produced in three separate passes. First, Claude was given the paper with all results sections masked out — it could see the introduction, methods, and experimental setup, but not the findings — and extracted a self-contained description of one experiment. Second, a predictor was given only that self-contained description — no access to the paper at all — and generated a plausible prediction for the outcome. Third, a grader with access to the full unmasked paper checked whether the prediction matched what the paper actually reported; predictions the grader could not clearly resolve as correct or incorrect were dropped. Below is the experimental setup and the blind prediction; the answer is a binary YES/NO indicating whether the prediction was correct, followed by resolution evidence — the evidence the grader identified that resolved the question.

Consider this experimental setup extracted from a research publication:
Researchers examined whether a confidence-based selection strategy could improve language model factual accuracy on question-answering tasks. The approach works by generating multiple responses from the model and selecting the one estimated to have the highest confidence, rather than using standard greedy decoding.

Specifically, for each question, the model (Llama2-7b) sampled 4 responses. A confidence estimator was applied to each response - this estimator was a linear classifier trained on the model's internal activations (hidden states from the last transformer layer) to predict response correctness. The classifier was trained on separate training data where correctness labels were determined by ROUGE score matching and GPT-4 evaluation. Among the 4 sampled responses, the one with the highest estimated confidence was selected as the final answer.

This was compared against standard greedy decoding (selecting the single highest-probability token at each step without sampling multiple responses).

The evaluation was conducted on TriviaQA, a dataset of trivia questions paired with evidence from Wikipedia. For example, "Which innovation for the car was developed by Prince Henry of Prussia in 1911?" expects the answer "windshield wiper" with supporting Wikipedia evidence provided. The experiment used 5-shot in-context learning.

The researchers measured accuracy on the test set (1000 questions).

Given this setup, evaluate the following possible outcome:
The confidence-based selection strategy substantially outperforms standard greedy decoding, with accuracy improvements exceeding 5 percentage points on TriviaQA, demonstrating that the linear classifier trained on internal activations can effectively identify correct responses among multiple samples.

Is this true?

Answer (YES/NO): NO